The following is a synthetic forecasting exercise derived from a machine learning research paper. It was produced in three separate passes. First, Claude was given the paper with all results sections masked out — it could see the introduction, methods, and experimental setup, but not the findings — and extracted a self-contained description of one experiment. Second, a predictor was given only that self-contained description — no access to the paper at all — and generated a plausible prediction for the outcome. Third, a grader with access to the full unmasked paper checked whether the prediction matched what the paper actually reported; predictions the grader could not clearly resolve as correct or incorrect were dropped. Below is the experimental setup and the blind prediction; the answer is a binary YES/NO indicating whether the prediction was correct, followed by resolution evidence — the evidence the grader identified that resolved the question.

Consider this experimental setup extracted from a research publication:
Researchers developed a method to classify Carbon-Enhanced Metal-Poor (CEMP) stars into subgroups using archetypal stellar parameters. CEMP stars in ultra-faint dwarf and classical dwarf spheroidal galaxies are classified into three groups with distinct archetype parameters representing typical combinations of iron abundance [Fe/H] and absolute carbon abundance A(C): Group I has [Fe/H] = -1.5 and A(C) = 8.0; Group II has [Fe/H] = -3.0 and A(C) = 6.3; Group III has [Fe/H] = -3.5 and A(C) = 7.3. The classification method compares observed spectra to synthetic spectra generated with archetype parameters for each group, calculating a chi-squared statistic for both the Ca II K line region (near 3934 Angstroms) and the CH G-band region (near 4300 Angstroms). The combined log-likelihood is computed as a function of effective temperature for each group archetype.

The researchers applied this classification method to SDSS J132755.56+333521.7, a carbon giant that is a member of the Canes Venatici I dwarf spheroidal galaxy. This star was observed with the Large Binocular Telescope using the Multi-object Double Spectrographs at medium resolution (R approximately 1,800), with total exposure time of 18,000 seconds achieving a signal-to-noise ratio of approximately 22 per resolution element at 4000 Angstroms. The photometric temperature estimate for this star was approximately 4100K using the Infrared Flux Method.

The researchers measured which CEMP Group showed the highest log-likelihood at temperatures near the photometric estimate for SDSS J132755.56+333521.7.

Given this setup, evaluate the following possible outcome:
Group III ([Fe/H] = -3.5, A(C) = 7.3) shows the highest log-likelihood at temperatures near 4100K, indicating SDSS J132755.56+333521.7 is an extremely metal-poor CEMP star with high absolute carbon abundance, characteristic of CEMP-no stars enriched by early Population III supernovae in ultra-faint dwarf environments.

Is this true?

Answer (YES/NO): YES